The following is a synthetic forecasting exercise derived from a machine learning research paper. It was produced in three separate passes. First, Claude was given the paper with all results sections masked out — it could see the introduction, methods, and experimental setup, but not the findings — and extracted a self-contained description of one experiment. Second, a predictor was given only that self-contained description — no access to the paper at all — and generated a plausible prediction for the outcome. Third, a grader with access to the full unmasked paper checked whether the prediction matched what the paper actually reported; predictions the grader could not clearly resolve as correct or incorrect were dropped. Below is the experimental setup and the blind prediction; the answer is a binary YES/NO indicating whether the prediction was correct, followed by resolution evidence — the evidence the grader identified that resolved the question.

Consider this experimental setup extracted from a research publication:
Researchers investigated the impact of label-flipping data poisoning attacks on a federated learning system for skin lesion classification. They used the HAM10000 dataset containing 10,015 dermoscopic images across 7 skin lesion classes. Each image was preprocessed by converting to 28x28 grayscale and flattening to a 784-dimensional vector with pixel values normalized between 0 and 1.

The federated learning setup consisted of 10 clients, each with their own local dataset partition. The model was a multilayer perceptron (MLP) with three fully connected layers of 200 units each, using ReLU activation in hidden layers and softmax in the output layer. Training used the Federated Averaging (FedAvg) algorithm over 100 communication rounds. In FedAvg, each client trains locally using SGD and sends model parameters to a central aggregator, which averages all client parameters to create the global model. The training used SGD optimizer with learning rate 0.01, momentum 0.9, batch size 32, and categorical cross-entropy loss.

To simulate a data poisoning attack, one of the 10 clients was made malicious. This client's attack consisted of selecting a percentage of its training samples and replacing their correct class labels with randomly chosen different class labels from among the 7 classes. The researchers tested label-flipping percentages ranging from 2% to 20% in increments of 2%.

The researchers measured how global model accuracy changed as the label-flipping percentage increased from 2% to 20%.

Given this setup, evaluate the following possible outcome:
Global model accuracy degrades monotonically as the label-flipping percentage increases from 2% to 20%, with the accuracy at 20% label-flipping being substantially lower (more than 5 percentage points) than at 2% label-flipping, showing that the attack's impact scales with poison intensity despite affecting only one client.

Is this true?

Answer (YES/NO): NO